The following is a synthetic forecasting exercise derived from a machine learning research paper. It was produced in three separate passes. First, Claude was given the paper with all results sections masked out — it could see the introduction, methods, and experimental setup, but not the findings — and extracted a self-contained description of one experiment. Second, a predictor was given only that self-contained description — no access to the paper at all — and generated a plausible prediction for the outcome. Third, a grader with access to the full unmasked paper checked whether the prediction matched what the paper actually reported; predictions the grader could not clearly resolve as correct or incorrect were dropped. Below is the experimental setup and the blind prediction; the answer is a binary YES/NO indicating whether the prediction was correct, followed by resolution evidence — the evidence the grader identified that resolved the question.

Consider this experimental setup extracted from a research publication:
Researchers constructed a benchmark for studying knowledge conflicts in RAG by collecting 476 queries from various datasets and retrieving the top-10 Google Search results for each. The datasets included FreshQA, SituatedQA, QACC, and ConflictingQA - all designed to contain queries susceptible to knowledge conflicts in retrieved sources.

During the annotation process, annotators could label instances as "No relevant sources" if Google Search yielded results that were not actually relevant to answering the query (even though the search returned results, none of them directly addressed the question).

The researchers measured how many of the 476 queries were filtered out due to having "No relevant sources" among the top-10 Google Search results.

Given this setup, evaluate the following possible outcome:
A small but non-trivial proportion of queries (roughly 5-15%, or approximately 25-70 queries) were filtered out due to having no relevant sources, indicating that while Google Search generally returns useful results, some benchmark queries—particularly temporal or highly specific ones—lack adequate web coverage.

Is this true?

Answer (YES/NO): NO